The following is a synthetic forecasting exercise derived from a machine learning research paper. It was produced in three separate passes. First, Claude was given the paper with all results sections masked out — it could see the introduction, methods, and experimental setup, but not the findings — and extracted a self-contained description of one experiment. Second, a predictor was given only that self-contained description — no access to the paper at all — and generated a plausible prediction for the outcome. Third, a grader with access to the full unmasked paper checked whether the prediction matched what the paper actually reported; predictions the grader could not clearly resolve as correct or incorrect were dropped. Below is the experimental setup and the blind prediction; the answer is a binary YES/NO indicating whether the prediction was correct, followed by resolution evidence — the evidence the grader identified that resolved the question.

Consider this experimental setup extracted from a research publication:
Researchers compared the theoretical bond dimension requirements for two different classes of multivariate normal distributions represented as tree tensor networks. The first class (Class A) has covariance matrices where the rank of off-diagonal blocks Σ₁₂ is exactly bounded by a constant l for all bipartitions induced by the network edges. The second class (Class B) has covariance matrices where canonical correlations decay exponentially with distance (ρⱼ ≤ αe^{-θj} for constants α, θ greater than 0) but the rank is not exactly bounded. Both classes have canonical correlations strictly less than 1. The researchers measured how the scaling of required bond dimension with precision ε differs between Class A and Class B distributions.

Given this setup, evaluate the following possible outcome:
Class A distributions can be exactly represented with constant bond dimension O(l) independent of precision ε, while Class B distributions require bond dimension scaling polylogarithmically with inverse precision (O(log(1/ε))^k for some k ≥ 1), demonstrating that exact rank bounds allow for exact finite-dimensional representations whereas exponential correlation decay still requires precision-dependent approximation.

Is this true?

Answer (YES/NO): NO